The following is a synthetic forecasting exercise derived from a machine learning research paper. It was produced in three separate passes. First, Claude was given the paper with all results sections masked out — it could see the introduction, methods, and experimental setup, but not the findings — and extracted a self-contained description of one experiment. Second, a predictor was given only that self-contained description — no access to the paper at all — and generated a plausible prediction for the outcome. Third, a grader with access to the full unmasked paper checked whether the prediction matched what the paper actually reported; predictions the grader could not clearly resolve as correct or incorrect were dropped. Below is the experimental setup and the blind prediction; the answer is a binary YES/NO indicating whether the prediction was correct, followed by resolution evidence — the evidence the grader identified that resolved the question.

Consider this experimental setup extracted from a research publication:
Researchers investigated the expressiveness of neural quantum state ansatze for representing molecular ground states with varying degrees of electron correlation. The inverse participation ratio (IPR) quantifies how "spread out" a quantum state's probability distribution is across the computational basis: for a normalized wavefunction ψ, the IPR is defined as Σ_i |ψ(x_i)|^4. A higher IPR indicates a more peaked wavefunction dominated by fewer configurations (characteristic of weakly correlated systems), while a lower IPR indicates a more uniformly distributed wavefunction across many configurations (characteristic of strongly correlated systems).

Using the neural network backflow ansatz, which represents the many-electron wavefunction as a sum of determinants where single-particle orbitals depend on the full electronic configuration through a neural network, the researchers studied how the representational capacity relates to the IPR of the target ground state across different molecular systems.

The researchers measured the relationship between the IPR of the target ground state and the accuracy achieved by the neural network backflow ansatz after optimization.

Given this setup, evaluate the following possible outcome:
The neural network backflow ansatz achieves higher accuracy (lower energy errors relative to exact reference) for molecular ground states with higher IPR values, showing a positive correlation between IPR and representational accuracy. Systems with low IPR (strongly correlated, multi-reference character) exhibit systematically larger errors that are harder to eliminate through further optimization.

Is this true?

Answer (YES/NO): YES